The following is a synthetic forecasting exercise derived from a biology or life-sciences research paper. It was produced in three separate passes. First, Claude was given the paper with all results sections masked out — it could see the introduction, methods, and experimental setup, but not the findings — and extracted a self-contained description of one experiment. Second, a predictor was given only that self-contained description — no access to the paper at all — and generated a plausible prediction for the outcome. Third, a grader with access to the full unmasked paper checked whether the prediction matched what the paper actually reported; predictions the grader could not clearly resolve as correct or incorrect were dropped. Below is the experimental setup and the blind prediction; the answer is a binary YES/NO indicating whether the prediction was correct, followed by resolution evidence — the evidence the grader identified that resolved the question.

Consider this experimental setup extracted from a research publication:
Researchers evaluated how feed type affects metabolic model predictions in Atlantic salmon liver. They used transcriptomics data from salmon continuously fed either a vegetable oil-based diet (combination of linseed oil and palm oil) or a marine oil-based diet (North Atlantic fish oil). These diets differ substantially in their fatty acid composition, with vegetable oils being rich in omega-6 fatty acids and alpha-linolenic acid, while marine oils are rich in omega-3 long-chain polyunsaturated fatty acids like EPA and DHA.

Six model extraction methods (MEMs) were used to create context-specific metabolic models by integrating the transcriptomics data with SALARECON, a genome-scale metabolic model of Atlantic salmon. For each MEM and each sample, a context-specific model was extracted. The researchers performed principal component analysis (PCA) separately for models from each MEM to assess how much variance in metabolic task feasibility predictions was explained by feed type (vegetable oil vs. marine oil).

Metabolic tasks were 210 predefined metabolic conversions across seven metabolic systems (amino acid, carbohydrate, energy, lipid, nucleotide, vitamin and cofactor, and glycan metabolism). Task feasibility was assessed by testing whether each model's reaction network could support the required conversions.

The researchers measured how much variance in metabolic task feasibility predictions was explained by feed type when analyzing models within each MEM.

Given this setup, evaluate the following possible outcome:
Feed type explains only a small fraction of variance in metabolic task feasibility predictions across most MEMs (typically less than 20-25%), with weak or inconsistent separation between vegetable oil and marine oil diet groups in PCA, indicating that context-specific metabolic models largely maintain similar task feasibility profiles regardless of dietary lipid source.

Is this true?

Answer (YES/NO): YES